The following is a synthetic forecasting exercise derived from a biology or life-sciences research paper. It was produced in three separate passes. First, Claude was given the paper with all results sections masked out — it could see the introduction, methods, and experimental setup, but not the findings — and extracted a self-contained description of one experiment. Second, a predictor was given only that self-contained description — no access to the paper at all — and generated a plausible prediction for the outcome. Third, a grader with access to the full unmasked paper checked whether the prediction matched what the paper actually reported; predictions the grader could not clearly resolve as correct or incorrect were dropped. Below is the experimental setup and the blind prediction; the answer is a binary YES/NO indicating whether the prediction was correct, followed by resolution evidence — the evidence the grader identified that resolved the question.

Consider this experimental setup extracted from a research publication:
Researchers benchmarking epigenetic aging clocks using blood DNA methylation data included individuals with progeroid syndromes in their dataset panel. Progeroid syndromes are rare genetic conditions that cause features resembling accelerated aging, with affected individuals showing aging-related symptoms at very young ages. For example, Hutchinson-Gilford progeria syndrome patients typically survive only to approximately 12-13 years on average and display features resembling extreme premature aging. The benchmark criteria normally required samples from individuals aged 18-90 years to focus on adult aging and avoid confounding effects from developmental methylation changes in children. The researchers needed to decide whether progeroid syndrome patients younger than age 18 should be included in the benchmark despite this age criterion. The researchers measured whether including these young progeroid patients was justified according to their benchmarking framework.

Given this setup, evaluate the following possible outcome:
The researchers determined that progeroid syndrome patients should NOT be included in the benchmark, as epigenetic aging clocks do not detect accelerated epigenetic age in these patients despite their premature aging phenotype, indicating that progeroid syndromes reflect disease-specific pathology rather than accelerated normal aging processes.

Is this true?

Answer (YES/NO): NO